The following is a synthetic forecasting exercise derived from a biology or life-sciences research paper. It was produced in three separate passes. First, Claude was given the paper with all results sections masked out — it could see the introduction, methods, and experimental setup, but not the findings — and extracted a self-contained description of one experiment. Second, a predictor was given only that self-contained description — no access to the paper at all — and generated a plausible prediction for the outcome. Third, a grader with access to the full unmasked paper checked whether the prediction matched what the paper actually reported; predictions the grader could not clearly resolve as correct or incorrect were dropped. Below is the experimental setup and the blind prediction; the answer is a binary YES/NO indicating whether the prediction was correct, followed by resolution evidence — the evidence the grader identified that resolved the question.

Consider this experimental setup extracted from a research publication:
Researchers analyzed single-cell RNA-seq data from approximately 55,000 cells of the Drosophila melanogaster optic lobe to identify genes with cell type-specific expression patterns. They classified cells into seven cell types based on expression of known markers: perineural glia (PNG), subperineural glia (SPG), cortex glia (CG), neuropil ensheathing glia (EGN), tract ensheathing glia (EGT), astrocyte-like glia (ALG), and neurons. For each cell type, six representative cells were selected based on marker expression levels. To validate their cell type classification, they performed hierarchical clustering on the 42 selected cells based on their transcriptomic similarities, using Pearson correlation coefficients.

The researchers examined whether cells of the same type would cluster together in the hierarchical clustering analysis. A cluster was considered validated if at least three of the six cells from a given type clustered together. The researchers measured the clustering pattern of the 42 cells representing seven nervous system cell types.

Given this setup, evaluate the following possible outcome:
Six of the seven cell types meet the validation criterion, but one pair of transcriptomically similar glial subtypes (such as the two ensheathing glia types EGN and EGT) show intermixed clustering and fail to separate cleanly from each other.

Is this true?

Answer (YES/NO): NO